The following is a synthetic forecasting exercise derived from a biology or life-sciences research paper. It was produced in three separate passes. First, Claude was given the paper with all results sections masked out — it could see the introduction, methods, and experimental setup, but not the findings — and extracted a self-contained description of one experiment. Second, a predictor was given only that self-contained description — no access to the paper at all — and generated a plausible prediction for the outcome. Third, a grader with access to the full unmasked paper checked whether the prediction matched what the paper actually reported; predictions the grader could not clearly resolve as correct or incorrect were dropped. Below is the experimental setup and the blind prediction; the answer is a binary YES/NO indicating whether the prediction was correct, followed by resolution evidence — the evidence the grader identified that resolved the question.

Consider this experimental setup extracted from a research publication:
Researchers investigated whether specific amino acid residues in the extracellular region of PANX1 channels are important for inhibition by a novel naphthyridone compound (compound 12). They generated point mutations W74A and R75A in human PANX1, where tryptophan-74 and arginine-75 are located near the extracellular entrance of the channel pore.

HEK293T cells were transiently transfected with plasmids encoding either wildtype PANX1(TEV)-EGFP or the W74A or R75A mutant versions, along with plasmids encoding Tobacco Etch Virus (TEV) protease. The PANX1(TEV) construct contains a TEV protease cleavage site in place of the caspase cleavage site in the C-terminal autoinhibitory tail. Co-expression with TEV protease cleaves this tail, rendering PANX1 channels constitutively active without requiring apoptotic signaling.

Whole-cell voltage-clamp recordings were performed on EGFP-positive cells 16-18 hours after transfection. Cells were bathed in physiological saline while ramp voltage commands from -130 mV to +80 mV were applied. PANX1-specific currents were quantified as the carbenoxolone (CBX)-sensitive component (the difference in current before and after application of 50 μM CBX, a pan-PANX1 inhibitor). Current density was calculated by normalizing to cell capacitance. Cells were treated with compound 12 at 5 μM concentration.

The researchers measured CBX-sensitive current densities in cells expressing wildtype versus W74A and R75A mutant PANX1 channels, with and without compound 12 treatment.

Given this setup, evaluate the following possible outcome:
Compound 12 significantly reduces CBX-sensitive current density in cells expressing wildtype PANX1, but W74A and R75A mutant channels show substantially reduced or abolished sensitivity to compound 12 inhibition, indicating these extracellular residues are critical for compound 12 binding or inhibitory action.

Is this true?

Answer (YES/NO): NO